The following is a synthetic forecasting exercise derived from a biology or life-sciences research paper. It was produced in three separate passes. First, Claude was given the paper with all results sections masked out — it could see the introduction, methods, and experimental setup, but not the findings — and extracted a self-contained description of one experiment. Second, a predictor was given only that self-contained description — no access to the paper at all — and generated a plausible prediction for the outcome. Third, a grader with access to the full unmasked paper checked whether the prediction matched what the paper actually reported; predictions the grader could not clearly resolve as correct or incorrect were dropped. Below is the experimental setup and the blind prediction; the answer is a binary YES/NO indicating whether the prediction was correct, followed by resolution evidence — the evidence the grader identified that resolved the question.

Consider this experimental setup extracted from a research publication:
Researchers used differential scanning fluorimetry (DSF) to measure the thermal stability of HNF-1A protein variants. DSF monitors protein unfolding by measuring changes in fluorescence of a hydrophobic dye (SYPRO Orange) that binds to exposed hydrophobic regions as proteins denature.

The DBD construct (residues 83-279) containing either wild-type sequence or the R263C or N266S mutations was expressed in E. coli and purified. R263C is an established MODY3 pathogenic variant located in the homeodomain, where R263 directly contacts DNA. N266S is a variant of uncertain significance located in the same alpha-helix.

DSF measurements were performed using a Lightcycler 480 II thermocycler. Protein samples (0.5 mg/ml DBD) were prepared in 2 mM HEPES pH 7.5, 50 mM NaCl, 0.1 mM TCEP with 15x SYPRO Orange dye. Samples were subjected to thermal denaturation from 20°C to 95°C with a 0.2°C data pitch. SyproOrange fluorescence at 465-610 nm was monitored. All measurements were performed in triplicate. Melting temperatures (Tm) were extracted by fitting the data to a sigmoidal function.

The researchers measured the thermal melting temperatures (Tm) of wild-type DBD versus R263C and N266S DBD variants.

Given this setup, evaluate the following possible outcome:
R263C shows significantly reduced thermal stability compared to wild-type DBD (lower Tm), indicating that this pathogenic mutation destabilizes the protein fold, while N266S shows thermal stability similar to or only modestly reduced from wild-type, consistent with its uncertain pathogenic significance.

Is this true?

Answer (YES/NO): NO